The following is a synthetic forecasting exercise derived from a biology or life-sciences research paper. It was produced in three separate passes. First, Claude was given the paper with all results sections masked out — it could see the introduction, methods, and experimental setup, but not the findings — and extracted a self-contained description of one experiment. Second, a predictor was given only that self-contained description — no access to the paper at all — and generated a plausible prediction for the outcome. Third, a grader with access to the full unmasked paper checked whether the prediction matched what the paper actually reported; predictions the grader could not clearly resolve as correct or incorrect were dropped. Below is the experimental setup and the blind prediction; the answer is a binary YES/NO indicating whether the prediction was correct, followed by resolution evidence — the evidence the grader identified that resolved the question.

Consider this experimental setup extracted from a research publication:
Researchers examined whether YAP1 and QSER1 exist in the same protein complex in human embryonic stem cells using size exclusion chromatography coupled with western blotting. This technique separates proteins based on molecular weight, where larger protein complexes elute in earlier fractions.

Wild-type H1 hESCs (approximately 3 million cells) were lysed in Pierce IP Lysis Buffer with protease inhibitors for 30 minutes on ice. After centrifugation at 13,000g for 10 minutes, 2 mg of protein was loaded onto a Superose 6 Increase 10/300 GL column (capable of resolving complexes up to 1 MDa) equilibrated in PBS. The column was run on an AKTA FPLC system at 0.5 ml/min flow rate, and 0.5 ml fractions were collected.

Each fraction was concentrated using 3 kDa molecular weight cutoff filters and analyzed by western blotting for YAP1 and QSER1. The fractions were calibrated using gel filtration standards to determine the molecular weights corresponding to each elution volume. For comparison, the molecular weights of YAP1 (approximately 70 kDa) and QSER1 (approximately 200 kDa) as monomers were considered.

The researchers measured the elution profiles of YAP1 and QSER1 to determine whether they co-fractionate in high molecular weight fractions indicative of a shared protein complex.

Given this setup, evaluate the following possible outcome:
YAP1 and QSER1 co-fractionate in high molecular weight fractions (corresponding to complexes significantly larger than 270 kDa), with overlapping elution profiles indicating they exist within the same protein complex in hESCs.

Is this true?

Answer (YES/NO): YES